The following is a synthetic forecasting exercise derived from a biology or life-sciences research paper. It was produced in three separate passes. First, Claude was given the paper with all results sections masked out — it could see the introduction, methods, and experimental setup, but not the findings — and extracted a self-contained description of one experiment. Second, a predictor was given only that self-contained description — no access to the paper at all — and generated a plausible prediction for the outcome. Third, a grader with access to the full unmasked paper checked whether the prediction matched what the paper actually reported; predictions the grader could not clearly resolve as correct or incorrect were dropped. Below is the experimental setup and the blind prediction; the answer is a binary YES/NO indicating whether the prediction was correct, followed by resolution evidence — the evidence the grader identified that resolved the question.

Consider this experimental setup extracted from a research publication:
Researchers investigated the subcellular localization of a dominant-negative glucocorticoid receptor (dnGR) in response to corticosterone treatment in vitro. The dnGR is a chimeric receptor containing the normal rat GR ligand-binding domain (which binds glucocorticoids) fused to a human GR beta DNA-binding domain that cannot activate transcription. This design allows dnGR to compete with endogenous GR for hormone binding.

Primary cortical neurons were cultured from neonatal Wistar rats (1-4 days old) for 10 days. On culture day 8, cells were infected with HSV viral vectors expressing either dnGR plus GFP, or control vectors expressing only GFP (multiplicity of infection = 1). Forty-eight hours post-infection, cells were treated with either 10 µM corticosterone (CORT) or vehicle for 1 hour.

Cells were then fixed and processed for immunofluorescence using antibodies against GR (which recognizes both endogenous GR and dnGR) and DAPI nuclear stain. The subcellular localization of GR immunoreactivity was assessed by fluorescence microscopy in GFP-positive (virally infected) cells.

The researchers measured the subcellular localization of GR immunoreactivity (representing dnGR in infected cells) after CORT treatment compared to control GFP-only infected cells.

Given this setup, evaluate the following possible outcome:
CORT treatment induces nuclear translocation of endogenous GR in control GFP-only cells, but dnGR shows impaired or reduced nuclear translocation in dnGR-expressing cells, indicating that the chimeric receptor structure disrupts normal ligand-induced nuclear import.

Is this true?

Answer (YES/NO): NO